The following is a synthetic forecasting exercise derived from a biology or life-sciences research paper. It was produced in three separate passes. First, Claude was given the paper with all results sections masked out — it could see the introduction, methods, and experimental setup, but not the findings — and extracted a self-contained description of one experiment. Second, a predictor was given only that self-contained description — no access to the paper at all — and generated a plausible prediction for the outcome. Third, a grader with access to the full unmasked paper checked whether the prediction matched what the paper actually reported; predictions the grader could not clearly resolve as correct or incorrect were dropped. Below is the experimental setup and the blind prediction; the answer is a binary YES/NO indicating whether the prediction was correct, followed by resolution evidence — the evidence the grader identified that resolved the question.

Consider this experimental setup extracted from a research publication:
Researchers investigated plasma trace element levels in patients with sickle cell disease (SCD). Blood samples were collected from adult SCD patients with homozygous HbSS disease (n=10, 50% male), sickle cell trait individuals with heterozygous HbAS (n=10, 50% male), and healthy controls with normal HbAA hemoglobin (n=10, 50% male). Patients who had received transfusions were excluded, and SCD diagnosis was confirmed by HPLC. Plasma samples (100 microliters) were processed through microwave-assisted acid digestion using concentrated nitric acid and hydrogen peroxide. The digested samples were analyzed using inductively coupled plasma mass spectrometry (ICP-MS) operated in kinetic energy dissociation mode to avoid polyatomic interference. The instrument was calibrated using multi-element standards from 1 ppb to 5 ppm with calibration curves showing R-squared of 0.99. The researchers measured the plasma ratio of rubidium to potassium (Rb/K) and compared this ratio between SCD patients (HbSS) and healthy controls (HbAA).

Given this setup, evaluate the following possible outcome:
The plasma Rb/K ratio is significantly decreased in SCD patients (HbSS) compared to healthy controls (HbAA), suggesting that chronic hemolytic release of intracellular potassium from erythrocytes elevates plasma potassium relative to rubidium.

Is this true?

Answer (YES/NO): YES